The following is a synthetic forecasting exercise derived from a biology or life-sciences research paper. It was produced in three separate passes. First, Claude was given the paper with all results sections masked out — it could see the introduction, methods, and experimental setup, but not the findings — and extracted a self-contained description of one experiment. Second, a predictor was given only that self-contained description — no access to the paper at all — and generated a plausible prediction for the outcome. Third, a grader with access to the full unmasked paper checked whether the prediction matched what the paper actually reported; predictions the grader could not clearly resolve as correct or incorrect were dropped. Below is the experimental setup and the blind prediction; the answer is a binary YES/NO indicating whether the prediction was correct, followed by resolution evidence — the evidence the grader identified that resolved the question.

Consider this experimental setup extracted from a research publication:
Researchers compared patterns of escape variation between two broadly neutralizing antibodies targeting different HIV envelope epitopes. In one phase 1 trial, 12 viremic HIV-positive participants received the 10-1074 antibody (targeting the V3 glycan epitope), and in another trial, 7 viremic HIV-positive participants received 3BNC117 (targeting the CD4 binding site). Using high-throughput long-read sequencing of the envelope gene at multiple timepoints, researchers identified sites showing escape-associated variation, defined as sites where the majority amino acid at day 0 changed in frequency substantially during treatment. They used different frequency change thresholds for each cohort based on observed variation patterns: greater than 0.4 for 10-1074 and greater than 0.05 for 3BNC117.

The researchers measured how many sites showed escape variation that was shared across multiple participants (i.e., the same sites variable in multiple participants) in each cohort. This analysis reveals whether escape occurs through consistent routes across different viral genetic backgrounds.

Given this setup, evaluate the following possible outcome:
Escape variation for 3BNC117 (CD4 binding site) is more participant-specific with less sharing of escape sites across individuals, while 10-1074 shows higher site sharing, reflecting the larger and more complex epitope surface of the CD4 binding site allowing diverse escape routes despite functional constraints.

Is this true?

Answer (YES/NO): YES